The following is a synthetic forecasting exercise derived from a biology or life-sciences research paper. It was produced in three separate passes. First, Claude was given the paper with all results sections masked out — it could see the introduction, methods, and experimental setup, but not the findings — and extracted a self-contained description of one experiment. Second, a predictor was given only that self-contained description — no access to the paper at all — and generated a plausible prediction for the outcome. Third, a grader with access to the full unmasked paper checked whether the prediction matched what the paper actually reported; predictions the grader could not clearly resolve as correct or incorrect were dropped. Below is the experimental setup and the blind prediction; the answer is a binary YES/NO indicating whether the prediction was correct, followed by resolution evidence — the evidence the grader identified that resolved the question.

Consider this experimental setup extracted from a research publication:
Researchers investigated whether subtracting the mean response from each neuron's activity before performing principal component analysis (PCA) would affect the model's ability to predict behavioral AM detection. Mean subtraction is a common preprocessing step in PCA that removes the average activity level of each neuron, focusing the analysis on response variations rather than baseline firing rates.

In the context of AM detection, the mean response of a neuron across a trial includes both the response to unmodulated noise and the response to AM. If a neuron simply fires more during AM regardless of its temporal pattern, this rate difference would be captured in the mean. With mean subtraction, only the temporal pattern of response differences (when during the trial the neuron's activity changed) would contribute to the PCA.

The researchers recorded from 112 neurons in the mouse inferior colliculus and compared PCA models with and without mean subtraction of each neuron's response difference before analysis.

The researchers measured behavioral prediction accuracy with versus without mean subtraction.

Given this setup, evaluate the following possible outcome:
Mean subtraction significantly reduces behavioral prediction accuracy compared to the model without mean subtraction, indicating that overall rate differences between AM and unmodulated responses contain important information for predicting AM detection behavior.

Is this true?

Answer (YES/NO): NO